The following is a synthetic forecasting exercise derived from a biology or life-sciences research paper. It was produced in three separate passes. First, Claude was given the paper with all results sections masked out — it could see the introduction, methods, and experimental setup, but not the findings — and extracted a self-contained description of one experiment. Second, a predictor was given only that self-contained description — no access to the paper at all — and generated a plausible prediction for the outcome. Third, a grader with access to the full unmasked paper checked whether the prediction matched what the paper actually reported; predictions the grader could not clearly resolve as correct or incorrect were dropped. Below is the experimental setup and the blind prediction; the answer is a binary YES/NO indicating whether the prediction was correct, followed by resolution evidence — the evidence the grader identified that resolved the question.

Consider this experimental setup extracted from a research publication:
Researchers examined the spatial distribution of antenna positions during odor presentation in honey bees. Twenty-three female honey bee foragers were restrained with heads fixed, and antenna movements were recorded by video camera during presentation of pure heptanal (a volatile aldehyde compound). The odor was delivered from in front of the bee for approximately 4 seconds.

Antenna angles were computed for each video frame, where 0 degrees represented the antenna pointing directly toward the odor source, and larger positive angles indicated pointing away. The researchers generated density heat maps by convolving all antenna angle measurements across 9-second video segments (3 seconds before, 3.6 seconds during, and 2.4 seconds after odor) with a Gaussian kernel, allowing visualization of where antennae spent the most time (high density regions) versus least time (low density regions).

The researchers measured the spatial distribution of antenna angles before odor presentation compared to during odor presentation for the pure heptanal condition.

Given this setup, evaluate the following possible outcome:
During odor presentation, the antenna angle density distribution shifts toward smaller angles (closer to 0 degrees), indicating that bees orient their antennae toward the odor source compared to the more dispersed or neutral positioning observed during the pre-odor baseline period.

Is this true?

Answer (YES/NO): NO